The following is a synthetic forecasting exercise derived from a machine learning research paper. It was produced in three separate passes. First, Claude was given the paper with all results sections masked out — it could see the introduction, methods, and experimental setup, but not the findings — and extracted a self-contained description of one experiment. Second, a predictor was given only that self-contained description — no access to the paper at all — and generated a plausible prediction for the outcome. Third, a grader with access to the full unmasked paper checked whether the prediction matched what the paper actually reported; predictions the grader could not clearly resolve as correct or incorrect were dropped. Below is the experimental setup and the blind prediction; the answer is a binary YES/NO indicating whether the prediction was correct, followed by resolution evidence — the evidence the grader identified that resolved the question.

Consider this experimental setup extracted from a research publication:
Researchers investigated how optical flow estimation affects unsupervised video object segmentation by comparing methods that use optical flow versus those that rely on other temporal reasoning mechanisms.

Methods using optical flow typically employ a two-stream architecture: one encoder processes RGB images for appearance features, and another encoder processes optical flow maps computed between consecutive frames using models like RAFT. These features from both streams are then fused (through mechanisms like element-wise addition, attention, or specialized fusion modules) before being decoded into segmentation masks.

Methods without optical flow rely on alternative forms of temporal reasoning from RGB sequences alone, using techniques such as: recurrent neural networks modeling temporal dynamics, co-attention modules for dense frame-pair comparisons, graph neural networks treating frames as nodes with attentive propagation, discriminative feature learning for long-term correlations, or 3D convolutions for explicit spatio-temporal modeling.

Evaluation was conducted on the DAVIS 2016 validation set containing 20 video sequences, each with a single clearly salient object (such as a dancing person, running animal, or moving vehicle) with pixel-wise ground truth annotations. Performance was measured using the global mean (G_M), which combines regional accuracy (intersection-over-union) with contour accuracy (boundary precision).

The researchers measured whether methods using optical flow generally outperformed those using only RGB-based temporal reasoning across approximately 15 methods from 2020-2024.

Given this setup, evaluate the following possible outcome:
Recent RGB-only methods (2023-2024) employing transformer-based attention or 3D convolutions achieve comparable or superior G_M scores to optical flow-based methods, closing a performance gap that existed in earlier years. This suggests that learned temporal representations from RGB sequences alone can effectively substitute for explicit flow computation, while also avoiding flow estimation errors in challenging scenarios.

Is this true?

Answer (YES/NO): NO